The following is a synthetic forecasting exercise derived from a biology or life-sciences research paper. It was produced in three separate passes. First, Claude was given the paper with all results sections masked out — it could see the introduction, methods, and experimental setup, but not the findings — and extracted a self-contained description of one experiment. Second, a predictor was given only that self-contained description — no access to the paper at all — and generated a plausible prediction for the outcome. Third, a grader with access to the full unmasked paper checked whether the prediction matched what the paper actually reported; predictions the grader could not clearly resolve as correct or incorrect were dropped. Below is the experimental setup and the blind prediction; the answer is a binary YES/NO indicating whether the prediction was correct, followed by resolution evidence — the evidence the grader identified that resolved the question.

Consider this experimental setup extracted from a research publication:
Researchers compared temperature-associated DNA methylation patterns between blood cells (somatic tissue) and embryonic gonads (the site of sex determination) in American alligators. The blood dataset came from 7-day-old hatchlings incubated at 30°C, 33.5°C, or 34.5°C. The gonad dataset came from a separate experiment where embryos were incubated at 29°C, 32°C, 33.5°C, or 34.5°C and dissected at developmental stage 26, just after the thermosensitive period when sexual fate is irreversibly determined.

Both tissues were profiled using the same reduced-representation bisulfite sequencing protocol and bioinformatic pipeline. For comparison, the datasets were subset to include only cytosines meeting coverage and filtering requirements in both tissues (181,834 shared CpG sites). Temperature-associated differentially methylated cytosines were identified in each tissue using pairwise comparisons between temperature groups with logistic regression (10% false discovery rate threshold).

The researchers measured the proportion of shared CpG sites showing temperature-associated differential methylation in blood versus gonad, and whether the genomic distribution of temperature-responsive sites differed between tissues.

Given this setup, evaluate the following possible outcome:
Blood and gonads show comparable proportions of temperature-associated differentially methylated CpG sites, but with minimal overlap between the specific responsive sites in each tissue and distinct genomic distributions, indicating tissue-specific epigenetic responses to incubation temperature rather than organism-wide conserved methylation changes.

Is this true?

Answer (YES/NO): NO